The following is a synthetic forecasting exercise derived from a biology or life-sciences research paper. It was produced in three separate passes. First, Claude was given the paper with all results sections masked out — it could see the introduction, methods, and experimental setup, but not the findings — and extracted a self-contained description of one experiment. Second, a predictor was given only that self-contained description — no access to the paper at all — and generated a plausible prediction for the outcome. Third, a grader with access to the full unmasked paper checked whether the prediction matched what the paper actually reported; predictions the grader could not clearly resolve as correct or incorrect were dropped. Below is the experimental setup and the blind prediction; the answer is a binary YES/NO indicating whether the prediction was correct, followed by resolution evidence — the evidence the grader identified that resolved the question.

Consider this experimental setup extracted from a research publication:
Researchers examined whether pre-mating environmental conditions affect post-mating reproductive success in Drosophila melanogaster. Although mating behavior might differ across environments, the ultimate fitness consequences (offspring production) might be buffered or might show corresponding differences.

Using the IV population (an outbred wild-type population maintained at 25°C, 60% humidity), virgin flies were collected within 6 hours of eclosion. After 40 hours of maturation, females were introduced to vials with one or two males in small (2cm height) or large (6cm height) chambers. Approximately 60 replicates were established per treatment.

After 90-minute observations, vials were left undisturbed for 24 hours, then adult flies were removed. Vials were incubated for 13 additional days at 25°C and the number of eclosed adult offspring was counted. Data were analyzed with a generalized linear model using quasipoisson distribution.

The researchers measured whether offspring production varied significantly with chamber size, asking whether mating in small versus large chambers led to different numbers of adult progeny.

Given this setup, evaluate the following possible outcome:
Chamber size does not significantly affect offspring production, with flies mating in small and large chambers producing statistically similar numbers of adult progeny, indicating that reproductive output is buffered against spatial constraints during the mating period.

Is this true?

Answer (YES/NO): NO